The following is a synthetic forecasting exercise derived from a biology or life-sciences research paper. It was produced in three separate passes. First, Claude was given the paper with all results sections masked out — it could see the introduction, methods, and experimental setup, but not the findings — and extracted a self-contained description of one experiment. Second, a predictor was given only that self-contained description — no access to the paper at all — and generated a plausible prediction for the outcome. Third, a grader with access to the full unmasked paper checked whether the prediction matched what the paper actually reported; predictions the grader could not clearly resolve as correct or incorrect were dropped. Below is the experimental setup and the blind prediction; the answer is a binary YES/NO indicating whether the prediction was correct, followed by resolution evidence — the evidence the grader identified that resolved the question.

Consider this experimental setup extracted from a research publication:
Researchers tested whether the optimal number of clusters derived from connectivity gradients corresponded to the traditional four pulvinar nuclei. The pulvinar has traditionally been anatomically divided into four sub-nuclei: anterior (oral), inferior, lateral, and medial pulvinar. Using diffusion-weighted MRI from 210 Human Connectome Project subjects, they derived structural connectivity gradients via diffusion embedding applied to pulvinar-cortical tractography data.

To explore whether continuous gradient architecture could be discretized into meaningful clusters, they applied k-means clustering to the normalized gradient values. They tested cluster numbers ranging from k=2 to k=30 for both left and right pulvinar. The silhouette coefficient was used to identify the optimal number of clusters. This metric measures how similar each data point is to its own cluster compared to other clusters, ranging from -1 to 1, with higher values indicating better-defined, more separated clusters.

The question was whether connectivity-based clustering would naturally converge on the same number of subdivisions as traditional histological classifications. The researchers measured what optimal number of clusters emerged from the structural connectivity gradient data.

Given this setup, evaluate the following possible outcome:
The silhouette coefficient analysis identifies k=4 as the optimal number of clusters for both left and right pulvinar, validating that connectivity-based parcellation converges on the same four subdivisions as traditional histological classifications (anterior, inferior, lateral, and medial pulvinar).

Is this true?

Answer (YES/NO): NO